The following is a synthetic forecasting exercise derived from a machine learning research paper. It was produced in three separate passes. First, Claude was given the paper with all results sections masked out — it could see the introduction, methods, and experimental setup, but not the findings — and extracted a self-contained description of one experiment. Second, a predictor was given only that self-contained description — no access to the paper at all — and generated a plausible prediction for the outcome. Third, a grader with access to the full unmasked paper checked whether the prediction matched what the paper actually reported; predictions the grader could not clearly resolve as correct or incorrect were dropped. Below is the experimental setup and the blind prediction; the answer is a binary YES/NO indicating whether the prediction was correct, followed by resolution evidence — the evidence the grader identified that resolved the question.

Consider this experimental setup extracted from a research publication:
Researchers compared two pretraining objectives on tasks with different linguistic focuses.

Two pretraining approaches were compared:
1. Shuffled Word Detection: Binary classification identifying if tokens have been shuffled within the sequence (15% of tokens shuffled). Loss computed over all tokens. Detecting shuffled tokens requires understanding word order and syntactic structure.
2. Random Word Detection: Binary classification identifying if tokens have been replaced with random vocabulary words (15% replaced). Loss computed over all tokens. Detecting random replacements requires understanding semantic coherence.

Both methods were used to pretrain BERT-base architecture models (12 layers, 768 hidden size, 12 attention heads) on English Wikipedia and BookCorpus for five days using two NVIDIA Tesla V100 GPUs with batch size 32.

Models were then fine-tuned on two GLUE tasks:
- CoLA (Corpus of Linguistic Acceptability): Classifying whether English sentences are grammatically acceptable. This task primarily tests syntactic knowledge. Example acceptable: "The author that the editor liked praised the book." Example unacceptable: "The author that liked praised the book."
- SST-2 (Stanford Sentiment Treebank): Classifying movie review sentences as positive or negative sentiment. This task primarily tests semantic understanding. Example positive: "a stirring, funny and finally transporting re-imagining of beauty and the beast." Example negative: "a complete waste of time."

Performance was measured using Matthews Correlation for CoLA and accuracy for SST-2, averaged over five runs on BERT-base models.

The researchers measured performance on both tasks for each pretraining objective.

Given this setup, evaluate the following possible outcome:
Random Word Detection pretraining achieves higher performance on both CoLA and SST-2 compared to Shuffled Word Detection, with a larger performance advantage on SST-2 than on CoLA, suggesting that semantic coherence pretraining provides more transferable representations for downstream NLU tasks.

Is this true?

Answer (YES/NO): NO